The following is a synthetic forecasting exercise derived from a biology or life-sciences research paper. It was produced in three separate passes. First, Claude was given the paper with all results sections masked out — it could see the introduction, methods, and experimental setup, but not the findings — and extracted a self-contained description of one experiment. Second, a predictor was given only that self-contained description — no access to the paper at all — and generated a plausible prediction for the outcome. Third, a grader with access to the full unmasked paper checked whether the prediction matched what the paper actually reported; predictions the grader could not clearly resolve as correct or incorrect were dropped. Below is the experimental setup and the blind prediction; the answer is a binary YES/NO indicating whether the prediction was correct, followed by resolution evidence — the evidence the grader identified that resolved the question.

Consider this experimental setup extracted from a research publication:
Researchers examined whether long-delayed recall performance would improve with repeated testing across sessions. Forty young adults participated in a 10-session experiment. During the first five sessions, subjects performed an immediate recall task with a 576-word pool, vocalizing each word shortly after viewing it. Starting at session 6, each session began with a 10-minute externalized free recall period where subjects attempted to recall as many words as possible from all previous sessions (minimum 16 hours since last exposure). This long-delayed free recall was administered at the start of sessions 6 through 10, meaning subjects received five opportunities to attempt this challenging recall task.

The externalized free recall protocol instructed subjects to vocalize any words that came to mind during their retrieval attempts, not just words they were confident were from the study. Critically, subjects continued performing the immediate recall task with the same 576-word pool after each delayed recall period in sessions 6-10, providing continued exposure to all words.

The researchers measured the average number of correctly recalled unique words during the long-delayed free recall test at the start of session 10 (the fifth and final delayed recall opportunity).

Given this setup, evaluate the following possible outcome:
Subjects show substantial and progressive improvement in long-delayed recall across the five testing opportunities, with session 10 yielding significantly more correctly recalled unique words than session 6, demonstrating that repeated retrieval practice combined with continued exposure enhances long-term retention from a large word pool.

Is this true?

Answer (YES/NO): YES